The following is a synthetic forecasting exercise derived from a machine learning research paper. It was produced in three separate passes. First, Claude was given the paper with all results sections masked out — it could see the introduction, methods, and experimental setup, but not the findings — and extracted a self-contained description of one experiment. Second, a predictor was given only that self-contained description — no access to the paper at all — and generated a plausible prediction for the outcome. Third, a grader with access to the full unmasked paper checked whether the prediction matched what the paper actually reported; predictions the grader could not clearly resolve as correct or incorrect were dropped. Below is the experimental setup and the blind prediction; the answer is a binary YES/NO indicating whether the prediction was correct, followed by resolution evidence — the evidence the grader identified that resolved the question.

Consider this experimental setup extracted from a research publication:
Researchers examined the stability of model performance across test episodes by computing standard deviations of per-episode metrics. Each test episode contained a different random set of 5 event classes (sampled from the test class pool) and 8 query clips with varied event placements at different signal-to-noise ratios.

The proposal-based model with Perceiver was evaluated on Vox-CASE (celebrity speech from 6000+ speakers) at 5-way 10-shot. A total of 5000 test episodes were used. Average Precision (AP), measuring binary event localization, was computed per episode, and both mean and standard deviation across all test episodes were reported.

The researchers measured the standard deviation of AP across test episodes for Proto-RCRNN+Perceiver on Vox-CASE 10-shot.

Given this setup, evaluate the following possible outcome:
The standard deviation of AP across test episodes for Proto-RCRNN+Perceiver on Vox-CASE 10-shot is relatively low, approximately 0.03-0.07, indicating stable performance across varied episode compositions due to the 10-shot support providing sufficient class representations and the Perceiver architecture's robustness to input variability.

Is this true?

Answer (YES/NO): NO